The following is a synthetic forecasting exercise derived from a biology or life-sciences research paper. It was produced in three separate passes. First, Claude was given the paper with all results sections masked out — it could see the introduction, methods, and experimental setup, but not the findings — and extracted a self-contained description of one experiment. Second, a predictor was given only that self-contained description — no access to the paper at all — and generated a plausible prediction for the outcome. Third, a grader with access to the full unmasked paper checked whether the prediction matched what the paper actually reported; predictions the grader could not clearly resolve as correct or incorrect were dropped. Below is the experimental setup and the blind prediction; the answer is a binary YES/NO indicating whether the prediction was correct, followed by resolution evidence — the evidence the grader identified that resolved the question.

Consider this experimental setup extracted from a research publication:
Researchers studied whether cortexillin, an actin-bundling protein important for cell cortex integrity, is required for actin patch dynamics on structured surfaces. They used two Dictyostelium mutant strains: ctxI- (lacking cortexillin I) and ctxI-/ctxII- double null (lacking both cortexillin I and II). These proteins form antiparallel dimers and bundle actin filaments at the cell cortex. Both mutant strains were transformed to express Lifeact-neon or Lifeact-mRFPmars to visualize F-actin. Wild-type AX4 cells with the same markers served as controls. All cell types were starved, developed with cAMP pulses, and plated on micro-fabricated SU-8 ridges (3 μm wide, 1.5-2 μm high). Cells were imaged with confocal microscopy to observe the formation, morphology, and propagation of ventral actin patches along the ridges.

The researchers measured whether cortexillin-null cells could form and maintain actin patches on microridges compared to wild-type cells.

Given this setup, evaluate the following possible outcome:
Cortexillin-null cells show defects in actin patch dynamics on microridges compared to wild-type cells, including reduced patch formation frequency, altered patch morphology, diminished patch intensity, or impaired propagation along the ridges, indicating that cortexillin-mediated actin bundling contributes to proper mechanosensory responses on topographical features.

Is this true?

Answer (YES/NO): NO